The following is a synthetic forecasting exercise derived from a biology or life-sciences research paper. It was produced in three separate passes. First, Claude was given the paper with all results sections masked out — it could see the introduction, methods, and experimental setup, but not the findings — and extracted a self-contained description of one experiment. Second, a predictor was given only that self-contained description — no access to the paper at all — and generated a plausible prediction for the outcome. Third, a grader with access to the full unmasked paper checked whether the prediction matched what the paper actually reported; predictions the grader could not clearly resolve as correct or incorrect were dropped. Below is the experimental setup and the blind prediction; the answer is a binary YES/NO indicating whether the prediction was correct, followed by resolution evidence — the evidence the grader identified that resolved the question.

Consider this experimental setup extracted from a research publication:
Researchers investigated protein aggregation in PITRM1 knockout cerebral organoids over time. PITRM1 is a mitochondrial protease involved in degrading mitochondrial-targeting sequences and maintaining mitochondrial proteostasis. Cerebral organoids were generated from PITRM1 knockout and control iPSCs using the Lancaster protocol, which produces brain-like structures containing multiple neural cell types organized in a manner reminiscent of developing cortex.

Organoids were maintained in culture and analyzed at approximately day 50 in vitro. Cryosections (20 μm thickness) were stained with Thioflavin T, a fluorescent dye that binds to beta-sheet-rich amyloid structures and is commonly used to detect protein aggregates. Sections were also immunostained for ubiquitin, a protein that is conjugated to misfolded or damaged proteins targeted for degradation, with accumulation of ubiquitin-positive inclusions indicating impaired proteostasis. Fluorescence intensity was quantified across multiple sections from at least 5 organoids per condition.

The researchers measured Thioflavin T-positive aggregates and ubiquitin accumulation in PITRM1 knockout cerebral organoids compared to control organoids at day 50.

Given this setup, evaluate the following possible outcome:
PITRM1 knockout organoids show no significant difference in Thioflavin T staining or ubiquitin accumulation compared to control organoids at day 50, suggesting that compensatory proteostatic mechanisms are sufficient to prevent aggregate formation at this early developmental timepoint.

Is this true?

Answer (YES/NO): NO